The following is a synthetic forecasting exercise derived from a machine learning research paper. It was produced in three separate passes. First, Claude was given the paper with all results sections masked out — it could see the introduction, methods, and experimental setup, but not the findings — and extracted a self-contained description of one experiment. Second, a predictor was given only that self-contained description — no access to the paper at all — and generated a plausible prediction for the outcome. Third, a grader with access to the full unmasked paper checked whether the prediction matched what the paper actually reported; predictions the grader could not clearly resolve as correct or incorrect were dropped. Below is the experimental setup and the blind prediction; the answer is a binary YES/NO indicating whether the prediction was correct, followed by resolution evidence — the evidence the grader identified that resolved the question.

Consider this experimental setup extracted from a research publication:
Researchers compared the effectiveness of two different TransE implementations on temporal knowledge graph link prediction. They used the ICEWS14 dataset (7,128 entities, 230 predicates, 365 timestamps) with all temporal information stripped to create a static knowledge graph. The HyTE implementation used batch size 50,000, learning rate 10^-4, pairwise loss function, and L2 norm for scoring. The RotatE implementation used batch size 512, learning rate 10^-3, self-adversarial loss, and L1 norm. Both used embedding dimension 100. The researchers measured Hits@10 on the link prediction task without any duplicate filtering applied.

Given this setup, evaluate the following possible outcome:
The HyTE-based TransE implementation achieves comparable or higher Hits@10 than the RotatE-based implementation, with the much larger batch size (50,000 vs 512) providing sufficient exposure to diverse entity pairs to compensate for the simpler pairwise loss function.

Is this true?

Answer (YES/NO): NO